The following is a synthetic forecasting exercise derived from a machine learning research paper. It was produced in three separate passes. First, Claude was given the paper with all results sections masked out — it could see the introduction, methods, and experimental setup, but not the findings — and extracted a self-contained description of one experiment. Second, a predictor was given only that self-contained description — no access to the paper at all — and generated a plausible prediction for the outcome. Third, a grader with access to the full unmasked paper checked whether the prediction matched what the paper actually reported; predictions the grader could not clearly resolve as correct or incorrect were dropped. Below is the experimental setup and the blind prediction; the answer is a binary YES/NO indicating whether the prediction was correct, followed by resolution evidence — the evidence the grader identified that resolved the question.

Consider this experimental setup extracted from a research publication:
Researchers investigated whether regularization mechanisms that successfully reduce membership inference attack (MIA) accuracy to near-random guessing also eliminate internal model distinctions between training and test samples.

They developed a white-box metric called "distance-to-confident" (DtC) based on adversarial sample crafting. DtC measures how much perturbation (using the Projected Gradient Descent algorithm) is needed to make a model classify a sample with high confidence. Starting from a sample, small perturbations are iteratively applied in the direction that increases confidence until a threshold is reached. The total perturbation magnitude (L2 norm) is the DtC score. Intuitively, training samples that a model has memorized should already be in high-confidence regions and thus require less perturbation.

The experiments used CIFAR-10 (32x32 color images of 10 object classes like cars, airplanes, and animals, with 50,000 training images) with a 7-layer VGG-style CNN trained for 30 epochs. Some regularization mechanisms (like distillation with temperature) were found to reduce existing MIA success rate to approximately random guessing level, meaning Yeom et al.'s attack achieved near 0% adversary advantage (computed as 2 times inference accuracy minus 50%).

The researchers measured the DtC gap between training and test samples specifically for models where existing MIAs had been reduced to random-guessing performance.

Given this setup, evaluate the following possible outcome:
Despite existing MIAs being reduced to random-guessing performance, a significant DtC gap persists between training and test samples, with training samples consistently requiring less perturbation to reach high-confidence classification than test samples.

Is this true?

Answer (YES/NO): YES